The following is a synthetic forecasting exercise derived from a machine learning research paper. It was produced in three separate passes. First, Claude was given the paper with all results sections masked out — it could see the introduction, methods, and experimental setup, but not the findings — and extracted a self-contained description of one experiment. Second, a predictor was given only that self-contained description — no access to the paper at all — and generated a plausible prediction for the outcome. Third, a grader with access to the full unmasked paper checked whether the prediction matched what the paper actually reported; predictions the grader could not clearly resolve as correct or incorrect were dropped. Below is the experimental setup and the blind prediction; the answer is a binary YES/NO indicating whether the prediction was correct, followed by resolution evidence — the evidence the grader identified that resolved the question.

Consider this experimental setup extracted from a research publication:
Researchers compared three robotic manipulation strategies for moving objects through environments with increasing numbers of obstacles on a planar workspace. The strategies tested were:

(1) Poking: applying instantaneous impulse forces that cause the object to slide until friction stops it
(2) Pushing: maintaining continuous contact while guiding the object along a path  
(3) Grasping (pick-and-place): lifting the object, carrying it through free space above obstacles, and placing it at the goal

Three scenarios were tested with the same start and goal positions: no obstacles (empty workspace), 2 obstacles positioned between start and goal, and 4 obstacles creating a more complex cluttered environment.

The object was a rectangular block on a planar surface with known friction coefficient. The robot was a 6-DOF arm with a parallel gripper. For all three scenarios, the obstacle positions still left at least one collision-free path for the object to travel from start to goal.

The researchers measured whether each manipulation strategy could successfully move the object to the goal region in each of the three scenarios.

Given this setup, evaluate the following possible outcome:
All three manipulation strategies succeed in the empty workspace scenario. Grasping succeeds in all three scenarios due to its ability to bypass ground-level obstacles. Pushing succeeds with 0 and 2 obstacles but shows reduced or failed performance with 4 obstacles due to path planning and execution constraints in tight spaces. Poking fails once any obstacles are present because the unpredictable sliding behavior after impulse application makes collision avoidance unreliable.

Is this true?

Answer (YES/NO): NO